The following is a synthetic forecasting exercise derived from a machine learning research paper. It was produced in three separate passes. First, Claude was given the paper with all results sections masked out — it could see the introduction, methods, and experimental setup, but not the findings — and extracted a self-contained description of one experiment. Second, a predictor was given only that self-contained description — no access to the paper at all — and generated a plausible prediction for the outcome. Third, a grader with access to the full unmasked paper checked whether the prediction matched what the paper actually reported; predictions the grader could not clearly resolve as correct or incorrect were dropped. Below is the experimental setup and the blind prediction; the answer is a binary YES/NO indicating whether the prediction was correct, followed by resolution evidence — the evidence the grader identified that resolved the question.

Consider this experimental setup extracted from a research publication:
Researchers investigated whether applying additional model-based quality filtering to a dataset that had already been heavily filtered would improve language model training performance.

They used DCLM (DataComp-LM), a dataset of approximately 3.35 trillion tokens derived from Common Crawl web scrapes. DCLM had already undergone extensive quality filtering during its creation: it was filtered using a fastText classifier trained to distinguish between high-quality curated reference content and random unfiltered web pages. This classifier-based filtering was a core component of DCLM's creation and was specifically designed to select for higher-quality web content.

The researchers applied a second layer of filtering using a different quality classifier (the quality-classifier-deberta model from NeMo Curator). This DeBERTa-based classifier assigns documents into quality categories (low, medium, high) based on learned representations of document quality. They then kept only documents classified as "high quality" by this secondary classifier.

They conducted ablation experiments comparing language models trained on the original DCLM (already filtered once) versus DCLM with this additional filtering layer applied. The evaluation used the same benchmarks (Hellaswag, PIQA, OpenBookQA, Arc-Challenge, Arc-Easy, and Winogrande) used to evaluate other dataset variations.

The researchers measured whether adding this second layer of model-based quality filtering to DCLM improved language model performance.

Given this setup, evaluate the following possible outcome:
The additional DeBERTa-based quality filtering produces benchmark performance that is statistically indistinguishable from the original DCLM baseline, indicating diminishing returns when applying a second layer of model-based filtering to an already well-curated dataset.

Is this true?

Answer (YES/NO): YES